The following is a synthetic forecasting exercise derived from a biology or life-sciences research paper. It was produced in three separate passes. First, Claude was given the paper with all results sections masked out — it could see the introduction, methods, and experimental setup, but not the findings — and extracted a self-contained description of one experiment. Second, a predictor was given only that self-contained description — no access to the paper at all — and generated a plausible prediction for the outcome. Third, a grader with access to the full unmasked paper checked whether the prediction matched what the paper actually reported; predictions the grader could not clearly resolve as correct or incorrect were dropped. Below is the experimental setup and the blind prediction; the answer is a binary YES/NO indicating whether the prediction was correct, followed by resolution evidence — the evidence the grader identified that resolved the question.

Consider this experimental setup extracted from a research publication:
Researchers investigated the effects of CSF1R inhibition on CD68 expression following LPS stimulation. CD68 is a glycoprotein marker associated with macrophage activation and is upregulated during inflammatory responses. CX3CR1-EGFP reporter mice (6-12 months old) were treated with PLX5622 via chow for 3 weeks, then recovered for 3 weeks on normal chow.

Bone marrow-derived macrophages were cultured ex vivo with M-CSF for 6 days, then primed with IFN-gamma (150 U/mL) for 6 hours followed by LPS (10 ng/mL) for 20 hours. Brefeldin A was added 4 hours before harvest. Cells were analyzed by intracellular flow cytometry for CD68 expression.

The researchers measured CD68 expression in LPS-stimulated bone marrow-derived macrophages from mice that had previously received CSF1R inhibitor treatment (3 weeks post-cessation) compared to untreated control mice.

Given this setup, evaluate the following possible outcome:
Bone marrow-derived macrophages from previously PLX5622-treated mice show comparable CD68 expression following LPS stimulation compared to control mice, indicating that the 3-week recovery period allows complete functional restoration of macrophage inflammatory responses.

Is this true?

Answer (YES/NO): NO